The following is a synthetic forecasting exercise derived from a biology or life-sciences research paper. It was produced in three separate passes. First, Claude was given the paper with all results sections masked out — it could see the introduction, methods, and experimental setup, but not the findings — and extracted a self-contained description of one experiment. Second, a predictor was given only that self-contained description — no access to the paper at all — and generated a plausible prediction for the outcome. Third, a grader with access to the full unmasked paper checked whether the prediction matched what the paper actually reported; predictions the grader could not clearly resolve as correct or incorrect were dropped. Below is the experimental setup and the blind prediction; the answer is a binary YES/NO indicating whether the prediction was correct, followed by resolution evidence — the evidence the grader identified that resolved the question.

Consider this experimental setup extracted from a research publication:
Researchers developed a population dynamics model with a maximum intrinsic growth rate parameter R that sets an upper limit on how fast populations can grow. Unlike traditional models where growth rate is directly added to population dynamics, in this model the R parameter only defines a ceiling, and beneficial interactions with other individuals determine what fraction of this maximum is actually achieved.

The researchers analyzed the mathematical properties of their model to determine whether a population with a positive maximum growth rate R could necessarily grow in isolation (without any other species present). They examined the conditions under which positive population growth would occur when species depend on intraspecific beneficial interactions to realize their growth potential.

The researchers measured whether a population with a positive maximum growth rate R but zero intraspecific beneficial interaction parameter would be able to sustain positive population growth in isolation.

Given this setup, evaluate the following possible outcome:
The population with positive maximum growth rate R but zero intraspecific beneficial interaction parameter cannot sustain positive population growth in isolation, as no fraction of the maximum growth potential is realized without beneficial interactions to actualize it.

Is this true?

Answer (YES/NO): YES